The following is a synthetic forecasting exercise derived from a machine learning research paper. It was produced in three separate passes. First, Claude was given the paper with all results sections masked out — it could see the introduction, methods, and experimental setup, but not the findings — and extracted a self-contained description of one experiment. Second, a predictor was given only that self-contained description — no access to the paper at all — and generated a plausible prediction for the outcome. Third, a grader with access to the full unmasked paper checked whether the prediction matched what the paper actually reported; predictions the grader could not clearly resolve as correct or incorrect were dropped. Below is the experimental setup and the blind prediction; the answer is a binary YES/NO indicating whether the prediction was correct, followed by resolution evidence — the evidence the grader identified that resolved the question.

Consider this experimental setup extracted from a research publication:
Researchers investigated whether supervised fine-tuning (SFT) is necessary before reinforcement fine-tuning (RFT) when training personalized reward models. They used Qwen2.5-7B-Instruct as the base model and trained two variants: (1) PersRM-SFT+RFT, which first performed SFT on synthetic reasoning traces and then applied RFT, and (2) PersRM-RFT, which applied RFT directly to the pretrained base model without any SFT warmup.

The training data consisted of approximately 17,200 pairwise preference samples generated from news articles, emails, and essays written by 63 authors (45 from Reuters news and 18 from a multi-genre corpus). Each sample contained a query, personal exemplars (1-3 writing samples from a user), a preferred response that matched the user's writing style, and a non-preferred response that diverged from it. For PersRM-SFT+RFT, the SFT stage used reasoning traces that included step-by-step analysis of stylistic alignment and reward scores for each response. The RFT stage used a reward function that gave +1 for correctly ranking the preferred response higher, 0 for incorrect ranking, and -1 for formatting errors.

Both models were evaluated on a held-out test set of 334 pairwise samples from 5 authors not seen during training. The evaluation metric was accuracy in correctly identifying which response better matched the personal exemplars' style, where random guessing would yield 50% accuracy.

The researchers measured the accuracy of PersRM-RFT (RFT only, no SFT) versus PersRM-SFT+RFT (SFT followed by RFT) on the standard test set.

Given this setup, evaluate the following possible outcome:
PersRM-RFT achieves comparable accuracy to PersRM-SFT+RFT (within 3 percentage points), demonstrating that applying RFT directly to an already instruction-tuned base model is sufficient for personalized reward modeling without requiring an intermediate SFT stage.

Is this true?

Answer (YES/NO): NO